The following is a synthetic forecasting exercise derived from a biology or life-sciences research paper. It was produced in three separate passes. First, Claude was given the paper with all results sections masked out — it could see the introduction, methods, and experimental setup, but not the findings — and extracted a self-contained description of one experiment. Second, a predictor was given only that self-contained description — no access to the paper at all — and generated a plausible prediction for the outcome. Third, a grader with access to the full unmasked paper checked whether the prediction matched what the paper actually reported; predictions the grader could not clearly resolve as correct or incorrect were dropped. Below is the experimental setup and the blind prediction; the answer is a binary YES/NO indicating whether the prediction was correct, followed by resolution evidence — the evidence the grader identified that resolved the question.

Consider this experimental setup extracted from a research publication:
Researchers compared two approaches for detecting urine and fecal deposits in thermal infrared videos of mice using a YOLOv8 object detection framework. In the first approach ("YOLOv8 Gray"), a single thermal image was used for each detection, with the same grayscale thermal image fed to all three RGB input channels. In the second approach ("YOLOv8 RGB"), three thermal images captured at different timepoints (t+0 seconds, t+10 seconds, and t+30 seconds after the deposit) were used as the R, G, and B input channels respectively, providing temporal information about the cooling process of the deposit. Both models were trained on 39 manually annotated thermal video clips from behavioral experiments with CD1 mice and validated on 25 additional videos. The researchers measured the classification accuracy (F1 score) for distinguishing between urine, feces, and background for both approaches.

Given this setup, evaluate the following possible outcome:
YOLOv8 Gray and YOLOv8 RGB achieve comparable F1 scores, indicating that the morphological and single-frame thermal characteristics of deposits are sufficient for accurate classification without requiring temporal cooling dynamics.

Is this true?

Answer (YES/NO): NO